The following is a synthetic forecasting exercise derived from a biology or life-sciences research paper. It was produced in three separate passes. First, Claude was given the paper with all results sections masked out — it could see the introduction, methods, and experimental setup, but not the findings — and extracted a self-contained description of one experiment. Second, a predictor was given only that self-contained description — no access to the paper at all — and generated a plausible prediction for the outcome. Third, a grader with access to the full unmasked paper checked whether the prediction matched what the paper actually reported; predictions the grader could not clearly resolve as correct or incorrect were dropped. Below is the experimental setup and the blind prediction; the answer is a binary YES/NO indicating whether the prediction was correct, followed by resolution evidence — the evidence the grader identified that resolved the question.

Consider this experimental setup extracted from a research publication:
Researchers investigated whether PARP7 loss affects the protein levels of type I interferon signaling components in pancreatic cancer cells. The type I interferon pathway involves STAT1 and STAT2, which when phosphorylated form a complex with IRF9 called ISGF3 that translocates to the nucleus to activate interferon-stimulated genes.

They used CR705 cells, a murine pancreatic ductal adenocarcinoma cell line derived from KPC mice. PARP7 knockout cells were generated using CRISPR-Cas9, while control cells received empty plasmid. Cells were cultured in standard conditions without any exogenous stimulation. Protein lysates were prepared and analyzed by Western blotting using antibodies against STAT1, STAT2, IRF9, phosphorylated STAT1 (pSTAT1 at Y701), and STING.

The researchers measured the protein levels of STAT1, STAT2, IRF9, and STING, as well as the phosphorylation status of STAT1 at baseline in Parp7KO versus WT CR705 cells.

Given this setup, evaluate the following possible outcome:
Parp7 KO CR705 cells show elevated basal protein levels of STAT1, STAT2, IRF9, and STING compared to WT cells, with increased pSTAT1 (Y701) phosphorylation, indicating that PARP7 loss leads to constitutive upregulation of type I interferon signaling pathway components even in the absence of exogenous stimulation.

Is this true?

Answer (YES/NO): NO